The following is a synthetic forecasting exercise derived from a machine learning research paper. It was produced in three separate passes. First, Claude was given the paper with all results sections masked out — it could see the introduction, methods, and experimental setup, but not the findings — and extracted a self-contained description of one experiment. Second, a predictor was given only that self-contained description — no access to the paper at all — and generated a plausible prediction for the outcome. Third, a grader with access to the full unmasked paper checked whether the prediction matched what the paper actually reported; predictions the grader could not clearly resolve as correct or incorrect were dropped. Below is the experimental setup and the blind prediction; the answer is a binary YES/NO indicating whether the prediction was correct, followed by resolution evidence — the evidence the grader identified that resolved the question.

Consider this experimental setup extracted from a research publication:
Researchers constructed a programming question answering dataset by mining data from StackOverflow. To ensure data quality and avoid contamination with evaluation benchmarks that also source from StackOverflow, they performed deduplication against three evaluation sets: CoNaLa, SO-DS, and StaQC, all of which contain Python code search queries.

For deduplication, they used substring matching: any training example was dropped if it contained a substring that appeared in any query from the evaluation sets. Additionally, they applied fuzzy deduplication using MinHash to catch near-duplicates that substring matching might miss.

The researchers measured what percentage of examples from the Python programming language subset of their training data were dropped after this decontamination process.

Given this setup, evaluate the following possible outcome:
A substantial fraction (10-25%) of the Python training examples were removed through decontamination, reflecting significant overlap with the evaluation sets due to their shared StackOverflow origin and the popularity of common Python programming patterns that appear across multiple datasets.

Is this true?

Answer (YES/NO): NO